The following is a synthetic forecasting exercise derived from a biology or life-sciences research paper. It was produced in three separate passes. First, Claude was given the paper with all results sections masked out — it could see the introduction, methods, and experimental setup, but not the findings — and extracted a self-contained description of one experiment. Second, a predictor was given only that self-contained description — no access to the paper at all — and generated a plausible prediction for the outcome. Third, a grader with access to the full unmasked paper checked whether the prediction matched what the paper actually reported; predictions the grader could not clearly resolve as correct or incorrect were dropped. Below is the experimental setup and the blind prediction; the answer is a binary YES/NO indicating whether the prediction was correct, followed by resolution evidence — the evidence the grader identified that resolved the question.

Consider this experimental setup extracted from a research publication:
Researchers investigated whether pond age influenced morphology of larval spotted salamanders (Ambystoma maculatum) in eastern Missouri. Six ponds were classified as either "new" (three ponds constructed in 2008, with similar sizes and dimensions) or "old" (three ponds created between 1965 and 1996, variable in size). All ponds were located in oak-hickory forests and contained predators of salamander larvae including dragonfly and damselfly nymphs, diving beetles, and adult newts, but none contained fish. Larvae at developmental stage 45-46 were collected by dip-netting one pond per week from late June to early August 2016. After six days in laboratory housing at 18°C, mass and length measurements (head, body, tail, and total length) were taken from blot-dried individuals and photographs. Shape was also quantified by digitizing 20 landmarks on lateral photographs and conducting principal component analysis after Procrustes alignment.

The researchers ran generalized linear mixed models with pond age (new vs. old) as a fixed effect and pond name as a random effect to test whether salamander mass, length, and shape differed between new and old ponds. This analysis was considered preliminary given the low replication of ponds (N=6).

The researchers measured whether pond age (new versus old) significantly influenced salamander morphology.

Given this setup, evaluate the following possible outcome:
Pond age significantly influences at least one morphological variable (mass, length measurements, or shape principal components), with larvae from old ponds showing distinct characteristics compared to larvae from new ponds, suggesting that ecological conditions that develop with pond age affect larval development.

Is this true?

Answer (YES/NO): YES